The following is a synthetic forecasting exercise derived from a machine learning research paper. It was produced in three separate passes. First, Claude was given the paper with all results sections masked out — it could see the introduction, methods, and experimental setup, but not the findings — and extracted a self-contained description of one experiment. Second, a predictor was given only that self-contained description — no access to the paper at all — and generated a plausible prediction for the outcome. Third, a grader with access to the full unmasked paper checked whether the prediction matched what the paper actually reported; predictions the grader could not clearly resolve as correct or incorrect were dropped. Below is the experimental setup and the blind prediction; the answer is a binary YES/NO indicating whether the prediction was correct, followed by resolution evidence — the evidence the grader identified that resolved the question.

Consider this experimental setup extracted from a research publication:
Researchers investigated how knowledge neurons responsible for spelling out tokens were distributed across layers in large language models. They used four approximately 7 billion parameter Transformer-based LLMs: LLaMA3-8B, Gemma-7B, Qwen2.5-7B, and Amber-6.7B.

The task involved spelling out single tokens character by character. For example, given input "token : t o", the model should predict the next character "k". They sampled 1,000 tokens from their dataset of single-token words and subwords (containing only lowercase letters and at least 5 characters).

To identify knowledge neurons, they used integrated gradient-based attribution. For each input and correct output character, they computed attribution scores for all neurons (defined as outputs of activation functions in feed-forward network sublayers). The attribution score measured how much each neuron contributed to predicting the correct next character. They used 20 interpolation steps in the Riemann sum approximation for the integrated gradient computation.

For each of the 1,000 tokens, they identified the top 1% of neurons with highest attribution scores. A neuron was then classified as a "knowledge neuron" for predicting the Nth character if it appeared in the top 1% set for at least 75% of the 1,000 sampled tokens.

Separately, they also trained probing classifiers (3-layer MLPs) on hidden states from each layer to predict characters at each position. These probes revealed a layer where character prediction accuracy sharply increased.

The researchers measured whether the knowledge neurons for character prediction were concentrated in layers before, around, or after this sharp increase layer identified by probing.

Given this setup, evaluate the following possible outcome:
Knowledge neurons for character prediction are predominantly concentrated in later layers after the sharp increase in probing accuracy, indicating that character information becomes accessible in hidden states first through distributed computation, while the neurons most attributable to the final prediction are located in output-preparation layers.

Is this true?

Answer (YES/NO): NO